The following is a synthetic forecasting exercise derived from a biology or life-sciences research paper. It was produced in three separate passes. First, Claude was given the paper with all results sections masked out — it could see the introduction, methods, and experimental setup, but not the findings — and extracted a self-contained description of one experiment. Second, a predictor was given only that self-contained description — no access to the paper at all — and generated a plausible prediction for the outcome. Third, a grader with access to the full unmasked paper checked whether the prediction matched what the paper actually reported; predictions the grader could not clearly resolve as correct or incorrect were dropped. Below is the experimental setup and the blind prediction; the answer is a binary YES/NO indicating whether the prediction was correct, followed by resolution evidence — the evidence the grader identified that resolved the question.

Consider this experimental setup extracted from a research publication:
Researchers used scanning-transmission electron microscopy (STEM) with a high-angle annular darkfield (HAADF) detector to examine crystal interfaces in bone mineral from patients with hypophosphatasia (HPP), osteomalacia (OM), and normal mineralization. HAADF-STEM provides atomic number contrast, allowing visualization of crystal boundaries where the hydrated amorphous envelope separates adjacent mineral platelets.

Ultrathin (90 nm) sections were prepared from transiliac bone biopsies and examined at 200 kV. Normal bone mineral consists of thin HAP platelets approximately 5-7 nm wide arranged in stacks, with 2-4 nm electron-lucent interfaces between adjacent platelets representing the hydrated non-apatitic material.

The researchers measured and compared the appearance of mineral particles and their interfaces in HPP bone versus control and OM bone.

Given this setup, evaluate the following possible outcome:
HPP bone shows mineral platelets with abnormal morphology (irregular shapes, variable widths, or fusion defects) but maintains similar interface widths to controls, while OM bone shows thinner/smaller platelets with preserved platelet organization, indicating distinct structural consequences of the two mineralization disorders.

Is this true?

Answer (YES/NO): NO